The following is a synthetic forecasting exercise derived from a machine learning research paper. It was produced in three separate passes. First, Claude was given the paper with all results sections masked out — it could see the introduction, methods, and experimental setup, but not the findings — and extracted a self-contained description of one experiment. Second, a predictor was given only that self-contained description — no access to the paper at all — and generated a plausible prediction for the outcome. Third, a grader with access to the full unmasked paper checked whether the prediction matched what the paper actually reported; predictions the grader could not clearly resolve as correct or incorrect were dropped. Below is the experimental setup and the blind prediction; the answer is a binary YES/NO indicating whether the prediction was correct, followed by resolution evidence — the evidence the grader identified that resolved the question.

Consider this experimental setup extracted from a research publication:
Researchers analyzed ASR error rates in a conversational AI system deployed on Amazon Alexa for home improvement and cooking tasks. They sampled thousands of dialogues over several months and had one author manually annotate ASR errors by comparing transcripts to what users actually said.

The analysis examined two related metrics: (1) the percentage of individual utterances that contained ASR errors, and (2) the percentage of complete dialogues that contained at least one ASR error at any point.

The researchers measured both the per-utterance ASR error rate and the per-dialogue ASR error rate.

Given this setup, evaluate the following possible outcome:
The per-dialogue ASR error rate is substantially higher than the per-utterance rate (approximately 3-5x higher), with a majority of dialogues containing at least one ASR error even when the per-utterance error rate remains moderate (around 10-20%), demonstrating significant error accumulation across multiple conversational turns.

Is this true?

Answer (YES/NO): NO